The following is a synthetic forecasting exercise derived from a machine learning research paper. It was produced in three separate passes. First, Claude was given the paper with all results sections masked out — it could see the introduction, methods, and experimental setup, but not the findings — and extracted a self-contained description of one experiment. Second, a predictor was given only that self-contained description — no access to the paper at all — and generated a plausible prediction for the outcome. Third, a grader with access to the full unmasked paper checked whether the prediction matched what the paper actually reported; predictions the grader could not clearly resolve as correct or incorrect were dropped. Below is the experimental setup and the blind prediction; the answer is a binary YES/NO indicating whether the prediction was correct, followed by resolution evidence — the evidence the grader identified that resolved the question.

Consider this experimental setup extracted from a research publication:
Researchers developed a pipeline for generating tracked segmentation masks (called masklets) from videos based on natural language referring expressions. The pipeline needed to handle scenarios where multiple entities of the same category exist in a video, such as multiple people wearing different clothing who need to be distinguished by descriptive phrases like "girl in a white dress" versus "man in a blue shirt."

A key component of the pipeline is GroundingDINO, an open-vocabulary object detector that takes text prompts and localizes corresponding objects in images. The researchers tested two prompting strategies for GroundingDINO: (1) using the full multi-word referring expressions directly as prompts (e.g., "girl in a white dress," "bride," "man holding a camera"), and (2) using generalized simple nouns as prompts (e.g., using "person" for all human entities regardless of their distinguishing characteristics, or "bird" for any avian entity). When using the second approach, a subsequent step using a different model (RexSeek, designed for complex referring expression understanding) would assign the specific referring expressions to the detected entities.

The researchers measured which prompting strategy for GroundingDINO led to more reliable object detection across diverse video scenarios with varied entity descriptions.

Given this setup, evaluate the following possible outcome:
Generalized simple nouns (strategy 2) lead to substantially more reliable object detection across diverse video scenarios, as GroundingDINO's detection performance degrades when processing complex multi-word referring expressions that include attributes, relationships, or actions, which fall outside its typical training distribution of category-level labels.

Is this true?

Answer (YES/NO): YES